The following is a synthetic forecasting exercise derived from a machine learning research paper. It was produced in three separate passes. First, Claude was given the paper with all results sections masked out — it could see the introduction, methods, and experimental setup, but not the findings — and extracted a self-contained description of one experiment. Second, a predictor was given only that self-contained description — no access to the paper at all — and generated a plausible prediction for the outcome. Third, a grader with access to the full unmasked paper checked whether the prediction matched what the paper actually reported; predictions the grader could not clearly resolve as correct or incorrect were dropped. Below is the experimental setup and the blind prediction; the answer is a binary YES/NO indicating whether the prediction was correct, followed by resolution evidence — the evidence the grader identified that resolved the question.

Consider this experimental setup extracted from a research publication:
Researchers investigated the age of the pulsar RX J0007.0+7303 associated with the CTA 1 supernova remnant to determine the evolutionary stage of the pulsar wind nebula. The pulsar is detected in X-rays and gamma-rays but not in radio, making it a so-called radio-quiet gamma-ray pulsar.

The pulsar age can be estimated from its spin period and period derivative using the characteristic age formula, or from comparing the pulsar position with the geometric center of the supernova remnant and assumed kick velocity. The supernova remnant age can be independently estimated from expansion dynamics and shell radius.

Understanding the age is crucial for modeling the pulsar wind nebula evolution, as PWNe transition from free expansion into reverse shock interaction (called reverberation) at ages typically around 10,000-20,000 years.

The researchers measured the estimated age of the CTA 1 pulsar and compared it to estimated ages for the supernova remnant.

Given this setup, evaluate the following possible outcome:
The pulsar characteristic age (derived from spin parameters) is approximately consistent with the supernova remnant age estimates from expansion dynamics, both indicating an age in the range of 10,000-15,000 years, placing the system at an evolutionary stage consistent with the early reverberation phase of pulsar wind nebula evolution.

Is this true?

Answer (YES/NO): YES